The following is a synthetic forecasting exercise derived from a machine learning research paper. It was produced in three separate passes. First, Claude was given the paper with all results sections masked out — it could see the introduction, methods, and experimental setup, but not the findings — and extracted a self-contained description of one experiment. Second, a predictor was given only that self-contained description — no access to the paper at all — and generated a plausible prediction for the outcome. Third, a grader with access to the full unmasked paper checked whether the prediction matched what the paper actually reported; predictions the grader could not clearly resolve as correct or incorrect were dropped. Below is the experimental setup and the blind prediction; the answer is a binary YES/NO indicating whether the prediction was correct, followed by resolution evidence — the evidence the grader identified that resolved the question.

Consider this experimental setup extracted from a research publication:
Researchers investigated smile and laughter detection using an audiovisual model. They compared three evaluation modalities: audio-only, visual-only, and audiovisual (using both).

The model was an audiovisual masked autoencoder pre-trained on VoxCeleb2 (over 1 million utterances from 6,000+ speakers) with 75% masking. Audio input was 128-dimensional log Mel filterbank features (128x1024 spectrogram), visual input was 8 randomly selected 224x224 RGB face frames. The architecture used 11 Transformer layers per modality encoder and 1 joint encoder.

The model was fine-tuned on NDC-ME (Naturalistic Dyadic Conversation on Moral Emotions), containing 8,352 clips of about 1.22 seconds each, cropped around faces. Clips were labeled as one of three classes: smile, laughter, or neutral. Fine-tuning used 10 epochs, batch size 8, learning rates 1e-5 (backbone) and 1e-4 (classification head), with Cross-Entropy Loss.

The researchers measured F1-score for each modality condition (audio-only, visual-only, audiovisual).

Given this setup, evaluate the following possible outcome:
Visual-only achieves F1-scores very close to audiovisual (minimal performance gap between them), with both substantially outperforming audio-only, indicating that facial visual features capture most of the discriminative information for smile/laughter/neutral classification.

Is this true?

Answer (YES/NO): NO